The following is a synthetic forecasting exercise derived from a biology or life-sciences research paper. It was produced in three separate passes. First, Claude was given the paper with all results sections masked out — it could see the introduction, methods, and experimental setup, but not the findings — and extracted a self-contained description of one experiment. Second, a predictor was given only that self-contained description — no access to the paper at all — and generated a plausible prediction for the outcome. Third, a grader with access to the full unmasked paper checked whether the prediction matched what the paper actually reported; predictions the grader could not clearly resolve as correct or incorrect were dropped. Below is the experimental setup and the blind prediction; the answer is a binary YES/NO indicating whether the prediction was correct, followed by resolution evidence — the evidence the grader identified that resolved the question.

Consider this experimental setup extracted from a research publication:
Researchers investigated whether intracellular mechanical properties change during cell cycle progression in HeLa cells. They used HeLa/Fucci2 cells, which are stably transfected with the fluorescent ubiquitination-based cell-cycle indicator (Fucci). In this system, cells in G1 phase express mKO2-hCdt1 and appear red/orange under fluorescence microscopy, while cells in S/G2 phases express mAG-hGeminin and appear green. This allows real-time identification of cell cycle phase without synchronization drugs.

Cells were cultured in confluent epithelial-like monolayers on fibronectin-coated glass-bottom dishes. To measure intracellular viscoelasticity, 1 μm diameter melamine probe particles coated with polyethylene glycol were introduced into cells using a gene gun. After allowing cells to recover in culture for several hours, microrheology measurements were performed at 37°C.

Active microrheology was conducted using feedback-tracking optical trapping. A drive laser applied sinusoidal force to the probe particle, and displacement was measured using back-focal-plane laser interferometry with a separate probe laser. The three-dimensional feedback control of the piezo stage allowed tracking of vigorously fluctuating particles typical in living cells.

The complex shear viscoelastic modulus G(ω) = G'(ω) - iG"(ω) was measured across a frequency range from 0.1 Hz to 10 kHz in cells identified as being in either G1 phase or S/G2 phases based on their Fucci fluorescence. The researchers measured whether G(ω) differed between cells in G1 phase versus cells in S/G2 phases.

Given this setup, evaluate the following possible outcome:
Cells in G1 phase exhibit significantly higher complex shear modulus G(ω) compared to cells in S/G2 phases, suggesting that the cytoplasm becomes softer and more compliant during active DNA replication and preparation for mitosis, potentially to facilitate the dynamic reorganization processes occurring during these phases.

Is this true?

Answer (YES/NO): NO